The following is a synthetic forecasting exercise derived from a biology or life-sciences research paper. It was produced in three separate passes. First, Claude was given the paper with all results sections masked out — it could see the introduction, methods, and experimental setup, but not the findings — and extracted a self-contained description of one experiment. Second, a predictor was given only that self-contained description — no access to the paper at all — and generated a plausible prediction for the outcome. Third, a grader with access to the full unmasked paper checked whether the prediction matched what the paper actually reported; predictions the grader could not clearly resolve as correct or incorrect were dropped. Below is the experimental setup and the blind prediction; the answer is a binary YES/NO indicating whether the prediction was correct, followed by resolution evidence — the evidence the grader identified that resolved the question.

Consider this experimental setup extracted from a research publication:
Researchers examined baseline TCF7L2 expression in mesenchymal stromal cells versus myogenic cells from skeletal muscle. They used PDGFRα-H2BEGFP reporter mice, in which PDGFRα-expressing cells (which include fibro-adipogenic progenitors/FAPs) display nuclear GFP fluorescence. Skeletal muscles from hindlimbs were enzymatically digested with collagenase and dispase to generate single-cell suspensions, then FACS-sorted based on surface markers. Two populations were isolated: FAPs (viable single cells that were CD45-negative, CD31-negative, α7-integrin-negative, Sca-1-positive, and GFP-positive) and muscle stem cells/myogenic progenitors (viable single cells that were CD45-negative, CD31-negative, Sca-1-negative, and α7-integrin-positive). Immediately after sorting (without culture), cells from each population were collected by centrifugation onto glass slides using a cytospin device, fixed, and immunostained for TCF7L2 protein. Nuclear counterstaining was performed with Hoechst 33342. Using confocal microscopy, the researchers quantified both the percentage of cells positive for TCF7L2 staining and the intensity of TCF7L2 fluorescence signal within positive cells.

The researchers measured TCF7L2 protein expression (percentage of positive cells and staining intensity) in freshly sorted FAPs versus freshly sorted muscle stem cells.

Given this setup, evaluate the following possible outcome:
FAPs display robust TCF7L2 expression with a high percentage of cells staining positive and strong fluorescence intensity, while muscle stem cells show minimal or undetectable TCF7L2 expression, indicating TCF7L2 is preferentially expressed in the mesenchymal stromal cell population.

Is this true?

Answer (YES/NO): YES